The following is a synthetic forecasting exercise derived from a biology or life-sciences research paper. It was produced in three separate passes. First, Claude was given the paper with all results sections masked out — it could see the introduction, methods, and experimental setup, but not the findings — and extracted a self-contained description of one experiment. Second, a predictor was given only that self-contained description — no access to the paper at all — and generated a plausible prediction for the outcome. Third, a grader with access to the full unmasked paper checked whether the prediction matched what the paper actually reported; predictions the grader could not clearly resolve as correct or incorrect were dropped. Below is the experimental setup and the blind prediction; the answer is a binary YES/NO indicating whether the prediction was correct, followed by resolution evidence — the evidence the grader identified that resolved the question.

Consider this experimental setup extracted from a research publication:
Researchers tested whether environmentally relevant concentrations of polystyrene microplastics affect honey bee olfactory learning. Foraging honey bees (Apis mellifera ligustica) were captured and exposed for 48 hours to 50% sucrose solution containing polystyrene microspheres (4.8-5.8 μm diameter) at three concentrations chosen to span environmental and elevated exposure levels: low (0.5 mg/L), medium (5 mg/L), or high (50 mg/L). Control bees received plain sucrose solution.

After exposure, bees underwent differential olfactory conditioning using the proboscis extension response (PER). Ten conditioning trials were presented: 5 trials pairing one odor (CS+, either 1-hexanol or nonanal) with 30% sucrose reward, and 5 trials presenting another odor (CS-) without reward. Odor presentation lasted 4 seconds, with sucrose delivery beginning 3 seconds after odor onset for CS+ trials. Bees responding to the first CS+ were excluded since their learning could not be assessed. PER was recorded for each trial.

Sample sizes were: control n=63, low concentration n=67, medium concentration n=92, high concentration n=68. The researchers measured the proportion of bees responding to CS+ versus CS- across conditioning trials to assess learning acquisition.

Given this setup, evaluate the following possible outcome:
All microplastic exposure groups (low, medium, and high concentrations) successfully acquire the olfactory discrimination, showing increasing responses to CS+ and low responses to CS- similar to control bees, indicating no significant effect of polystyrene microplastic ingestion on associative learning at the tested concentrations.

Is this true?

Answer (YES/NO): NO